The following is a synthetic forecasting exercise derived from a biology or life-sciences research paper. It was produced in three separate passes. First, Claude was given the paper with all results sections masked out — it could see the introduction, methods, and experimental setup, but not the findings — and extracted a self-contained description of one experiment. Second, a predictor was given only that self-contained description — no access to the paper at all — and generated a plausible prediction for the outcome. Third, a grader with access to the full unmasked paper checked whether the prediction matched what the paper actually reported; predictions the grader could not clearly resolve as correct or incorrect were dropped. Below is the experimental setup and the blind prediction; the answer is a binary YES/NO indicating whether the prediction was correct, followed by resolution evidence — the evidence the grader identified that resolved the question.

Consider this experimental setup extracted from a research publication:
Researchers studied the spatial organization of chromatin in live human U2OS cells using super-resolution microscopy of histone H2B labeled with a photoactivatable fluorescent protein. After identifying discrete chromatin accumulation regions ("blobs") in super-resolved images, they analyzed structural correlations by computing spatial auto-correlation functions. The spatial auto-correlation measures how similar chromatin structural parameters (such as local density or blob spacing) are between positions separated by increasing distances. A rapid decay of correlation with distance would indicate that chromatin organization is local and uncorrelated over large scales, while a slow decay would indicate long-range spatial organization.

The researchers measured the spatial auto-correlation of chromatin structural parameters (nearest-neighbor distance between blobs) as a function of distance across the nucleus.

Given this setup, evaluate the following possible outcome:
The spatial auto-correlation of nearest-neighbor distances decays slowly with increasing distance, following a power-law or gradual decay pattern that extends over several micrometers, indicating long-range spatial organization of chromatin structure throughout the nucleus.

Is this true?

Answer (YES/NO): YES